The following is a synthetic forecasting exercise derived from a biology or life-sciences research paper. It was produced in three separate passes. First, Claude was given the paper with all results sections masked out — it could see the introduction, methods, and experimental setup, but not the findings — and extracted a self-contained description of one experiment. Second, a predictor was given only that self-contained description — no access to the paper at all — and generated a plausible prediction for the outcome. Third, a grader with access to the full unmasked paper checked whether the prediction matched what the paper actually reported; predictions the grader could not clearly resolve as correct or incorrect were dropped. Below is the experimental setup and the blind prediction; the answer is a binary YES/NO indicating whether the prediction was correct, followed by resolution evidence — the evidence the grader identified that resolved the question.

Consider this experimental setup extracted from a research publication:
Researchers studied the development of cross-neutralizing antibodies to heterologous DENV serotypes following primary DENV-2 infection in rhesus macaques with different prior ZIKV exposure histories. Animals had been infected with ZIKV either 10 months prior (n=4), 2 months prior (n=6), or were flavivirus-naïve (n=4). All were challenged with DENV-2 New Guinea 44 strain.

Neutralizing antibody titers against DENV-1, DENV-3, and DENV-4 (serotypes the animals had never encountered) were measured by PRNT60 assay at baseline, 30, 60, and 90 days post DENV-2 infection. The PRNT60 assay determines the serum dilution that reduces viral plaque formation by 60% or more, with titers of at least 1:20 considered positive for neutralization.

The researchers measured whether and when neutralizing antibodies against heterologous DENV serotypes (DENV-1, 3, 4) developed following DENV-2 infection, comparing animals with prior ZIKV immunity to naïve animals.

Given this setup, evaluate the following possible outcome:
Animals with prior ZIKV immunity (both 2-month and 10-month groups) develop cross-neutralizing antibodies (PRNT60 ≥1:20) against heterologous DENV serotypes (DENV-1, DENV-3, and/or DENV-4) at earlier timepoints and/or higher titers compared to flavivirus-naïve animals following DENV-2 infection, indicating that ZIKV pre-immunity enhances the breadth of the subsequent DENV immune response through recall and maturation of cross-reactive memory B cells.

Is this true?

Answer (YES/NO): NO